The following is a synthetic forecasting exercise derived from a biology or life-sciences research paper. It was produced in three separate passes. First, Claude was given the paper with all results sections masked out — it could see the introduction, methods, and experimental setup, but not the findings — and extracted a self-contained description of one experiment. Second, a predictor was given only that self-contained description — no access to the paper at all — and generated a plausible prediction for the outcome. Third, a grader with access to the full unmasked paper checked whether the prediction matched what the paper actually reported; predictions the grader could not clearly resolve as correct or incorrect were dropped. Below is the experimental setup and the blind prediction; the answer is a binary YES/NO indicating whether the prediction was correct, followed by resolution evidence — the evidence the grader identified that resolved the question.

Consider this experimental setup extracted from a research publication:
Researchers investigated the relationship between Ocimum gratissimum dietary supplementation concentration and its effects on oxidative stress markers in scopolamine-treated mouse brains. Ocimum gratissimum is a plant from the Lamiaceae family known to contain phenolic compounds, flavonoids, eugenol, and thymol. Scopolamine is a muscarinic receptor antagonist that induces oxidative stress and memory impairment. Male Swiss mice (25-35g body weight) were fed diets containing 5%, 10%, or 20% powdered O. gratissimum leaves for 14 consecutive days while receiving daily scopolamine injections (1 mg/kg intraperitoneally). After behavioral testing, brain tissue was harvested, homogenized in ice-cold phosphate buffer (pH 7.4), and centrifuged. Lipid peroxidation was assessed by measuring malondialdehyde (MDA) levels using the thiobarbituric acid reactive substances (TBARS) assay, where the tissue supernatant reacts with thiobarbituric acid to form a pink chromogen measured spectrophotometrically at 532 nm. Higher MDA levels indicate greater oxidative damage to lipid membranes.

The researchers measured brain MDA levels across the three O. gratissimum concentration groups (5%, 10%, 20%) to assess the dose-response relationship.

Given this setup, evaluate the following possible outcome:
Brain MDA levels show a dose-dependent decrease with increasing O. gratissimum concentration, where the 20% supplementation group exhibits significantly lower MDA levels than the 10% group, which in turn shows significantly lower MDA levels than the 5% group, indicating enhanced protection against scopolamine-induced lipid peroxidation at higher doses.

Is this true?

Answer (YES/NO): NO